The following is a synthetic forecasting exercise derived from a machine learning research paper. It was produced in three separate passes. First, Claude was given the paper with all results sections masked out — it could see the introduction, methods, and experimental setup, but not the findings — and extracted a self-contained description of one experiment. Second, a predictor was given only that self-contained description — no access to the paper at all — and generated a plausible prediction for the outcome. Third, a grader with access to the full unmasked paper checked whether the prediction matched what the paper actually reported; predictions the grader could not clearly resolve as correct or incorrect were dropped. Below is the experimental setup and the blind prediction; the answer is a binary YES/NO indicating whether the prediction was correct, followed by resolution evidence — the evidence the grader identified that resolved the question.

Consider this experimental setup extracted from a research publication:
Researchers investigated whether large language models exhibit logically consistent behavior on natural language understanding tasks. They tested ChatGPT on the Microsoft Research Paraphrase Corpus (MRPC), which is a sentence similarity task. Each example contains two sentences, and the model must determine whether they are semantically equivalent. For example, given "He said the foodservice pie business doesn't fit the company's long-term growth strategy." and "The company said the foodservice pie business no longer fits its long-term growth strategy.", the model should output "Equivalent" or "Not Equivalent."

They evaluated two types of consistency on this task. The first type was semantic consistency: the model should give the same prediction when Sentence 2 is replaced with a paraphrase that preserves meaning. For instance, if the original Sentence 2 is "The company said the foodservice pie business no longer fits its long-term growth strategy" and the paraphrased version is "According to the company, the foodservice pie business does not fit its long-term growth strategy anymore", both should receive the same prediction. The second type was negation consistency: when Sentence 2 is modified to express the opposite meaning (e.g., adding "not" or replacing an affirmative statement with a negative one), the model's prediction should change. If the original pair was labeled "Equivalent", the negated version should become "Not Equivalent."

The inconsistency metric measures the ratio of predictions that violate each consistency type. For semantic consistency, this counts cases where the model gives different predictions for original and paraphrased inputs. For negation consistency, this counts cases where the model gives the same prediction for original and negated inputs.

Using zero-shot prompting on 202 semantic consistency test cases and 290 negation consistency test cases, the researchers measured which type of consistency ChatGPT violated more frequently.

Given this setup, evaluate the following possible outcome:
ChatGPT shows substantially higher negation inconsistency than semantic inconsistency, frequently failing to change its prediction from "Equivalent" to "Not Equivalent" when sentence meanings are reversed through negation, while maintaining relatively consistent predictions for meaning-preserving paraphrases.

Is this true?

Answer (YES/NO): YES